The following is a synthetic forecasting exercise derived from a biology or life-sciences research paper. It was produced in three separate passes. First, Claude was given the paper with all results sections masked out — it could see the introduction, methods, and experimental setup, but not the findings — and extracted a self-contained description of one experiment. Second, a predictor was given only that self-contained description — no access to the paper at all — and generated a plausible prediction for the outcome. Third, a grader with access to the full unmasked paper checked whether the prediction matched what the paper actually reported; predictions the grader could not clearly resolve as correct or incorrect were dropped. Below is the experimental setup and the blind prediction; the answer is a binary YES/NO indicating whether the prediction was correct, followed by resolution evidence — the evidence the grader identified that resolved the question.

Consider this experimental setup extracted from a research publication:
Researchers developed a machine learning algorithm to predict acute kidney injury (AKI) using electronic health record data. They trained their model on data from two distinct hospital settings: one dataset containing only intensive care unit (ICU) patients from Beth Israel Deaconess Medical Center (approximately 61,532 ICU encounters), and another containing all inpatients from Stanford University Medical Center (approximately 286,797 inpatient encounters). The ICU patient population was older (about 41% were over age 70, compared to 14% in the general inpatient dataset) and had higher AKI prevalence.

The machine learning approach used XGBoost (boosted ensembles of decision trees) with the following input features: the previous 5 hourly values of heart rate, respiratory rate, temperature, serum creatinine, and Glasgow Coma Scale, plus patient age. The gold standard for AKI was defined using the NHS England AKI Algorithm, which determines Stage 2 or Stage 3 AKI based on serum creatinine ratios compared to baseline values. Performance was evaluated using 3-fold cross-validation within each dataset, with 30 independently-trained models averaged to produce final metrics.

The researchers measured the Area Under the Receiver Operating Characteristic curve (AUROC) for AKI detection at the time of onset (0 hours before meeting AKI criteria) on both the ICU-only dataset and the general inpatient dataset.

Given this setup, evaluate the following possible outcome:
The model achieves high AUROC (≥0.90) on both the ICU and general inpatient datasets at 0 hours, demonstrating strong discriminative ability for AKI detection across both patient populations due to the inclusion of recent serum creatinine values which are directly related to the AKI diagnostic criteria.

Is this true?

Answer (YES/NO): NO